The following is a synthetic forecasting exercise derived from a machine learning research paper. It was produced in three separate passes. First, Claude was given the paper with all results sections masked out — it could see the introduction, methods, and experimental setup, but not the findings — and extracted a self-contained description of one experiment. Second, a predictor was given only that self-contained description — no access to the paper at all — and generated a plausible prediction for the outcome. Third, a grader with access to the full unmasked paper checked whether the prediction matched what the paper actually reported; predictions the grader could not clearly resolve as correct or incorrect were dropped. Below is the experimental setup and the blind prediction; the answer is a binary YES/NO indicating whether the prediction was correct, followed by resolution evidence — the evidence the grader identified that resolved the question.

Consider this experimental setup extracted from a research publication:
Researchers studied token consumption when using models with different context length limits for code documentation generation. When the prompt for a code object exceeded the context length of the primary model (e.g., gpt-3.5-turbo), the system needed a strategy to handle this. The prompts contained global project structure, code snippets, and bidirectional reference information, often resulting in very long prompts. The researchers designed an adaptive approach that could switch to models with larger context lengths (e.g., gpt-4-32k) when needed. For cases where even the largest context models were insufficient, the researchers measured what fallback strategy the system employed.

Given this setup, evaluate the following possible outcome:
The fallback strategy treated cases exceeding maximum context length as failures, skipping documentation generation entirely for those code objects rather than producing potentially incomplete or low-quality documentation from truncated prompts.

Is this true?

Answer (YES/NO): NO